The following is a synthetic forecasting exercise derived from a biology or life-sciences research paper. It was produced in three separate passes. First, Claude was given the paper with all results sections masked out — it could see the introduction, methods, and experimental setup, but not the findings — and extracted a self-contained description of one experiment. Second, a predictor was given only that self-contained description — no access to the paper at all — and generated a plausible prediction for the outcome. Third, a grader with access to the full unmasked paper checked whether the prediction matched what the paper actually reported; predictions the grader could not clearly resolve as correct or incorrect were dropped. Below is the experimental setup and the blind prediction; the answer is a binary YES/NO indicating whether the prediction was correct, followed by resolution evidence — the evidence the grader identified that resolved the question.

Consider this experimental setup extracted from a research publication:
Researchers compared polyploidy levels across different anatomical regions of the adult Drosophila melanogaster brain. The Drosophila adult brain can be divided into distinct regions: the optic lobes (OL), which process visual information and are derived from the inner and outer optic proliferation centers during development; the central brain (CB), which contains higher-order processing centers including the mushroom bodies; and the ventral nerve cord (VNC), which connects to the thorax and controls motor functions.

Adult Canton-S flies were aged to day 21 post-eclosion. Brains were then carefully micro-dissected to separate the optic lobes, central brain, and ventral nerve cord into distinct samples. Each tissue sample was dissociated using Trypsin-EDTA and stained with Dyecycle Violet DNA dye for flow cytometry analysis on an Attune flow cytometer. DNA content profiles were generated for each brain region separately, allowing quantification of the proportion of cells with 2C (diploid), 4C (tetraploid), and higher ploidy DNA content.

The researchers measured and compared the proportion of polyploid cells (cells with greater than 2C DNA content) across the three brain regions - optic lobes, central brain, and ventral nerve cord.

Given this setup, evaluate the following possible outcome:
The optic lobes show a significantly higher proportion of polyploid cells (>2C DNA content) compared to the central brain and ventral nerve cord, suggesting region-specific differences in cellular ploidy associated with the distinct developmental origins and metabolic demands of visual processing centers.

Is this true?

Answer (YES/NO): YES